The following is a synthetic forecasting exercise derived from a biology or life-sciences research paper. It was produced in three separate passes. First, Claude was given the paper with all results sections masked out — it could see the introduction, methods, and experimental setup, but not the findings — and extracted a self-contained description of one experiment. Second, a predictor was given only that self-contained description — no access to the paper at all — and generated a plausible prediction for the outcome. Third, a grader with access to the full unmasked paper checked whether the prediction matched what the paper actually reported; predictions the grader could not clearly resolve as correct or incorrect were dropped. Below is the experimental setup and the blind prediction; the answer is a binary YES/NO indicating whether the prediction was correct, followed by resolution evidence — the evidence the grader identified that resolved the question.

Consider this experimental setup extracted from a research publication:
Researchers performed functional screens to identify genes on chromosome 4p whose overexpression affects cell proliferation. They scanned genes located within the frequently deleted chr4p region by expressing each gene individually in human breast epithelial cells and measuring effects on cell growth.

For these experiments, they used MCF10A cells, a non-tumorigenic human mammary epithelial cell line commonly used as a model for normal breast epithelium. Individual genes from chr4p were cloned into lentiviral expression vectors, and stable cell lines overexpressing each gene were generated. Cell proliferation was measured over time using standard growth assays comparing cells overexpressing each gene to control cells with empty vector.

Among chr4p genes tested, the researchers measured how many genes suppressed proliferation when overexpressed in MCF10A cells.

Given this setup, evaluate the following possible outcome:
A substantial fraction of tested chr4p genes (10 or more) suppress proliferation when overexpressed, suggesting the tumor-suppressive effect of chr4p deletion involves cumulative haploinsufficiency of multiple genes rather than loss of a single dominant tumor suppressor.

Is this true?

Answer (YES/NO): NO